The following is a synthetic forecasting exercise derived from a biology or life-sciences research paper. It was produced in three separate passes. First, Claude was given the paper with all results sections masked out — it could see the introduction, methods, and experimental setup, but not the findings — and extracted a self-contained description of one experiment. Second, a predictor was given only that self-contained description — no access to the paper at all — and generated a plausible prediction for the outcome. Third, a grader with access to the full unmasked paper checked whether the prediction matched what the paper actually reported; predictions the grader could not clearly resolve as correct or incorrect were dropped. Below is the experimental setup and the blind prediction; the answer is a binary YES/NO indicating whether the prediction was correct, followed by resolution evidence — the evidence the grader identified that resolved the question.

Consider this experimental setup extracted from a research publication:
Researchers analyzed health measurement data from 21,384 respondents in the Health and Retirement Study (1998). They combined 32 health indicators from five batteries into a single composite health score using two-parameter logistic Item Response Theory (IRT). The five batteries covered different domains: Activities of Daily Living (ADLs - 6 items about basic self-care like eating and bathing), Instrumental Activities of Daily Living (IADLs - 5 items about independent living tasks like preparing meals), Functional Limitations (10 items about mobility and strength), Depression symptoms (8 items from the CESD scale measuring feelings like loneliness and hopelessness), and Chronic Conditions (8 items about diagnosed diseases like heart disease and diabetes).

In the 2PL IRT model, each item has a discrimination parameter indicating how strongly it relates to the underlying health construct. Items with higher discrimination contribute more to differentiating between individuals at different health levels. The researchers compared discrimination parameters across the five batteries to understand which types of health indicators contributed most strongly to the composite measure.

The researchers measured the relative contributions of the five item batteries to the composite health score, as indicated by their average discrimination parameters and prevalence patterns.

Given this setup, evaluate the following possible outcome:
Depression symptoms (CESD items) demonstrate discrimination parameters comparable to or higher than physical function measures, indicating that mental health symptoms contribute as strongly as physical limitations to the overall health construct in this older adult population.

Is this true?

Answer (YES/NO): NO